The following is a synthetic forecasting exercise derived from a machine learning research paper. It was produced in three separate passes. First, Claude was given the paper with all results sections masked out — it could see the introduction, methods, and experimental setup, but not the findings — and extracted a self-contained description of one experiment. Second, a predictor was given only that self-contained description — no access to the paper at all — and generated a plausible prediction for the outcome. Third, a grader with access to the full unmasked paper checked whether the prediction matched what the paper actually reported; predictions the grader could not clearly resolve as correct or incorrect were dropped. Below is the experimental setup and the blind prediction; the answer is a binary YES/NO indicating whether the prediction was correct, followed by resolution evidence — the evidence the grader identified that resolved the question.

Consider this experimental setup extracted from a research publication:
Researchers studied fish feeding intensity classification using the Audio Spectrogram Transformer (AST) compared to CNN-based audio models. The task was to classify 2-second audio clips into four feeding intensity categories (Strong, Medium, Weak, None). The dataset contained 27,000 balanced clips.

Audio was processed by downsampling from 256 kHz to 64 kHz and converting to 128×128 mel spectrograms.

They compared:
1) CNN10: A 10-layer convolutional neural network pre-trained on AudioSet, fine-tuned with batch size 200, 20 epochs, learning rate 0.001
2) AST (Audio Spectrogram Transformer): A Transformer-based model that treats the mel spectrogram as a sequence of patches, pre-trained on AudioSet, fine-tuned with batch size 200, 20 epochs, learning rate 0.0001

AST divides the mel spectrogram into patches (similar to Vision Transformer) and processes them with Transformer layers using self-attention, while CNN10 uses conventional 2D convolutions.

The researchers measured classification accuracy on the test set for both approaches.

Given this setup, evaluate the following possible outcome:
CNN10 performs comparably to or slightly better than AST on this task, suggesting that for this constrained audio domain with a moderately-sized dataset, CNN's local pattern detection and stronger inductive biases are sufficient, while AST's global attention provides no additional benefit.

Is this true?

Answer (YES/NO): NO